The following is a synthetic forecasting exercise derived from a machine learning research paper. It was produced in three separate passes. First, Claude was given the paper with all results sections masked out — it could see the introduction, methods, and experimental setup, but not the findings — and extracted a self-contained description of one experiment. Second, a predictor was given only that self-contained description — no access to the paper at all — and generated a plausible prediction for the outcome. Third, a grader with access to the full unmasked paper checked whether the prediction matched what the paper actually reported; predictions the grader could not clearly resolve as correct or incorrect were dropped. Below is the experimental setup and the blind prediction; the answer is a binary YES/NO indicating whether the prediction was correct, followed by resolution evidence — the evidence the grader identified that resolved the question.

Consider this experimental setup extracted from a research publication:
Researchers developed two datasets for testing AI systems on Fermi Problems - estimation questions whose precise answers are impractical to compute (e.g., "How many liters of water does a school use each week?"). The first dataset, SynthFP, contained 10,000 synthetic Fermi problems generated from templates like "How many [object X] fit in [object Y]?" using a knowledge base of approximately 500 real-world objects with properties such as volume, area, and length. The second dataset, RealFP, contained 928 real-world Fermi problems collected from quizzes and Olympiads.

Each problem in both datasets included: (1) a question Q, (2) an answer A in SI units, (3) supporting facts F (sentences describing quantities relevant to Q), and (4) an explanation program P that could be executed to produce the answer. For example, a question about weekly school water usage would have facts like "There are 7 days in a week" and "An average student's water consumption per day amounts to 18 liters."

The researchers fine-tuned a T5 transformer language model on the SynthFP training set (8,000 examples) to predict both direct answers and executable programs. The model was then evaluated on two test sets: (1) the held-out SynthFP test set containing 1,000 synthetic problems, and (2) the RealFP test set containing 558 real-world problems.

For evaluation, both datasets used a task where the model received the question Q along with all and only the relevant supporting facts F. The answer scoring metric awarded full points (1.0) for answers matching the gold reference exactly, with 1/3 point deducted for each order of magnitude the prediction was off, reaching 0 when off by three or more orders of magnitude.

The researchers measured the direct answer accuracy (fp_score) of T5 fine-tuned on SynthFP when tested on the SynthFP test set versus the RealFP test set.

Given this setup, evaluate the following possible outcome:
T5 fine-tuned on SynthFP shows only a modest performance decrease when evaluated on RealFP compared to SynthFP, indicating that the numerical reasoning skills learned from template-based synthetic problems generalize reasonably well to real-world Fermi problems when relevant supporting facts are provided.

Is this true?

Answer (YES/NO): NO